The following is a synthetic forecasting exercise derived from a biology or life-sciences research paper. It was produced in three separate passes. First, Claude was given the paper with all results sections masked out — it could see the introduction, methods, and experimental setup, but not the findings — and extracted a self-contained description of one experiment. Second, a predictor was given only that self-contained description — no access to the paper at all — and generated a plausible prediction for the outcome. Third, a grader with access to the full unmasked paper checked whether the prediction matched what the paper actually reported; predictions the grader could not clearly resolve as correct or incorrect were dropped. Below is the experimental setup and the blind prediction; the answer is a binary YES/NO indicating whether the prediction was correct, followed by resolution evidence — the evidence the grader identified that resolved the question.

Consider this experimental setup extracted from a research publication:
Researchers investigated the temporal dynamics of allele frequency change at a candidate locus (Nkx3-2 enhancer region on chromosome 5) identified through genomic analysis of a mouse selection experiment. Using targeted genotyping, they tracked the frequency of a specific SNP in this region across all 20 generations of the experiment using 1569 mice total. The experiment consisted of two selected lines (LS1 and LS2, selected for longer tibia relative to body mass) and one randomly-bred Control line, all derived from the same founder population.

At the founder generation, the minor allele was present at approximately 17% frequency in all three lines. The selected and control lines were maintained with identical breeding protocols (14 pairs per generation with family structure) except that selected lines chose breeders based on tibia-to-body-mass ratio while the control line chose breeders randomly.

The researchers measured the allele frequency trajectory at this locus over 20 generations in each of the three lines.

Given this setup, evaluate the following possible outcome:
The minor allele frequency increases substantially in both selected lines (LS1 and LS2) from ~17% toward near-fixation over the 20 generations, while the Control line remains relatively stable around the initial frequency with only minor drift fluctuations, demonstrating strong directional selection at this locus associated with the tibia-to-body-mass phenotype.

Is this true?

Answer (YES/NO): YES